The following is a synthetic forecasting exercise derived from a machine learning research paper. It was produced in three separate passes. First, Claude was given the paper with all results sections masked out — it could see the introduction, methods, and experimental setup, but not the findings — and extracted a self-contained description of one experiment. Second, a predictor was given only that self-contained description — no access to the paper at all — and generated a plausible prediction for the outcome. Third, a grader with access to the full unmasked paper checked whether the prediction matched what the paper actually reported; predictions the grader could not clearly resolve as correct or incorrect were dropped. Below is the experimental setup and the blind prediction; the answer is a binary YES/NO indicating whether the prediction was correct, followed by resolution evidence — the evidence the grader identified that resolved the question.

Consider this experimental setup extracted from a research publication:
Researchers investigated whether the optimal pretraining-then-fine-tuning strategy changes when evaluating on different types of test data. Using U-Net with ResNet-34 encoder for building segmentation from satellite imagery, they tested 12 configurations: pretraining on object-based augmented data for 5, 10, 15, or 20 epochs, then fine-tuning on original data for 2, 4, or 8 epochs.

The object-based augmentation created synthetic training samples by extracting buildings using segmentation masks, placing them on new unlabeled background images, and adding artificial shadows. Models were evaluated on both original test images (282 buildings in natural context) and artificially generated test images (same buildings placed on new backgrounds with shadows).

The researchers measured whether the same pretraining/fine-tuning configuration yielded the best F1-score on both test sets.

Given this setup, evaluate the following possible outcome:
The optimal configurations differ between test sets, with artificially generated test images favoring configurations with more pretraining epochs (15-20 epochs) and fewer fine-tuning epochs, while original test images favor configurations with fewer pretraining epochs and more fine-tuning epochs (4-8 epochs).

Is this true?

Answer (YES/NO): NO